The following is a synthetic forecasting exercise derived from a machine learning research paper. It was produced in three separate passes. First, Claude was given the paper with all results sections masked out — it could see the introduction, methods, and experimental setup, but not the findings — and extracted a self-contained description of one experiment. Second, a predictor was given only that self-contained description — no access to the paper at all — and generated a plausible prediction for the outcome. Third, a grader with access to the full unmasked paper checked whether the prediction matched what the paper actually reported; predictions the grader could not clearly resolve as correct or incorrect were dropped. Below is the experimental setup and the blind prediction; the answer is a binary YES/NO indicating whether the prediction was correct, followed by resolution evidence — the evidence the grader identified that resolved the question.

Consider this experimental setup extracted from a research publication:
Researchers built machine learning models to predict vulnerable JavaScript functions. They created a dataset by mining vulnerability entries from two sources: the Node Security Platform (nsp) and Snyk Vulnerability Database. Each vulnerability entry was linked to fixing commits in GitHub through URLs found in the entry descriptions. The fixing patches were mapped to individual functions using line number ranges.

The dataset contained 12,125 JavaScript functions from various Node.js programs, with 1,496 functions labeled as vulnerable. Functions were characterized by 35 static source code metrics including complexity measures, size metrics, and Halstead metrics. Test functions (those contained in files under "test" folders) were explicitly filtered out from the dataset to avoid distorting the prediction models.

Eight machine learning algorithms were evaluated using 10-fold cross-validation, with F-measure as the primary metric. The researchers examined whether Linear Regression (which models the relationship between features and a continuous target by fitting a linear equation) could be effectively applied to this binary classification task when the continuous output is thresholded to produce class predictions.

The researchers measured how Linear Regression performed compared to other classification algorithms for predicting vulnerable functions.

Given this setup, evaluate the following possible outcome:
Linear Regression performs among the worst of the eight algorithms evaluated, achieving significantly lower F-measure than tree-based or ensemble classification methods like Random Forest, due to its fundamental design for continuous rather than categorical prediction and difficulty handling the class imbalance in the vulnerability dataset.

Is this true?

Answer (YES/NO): YES